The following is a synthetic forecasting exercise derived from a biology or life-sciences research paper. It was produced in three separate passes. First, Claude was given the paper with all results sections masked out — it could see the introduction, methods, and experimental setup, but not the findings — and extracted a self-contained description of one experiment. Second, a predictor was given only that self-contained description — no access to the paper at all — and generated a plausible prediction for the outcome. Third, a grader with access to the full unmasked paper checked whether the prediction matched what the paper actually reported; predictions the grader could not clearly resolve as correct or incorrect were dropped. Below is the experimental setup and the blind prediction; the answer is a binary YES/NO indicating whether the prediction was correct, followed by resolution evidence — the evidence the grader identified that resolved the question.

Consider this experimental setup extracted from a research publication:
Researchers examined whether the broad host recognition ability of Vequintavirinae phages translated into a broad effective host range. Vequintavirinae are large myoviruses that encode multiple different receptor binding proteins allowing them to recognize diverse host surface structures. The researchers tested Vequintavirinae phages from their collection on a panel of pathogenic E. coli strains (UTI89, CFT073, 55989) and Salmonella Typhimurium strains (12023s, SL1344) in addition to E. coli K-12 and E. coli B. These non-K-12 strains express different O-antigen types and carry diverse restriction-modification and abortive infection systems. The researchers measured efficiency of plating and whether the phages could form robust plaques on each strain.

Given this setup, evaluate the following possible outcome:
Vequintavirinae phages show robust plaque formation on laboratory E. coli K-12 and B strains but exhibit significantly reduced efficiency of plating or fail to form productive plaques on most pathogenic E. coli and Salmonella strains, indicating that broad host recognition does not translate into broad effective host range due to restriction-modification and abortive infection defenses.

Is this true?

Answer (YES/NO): NO